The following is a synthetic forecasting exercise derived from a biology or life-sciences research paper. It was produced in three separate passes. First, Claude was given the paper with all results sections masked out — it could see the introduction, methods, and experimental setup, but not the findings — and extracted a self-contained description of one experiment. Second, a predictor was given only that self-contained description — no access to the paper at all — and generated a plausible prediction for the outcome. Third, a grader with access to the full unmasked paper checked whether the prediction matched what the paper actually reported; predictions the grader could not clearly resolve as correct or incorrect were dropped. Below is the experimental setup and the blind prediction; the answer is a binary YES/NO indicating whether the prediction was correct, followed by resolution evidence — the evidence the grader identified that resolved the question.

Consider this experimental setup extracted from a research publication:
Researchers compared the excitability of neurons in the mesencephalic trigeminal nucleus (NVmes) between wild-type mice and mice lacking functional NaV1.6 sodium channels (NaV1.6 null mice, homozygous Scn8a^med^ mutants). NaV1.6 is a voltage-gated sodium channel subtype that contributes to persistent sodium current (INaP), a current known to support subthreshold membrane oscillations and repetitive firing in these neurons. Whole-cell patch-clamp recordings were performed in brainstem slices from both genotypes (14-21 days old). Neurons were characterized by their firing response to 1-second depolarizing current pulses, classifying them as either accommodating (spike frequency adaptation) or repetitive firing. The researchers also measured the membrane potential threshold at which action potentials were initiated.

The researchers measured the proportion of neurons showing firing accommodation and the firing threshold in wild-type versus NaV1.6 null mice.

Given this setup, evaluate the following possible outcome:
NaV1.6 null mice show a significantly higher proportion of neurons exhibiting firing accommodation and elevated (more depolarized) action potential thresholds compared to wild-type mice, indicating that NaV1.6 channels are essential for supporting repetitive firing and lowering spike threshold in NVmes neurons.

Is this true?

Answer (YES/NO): YES